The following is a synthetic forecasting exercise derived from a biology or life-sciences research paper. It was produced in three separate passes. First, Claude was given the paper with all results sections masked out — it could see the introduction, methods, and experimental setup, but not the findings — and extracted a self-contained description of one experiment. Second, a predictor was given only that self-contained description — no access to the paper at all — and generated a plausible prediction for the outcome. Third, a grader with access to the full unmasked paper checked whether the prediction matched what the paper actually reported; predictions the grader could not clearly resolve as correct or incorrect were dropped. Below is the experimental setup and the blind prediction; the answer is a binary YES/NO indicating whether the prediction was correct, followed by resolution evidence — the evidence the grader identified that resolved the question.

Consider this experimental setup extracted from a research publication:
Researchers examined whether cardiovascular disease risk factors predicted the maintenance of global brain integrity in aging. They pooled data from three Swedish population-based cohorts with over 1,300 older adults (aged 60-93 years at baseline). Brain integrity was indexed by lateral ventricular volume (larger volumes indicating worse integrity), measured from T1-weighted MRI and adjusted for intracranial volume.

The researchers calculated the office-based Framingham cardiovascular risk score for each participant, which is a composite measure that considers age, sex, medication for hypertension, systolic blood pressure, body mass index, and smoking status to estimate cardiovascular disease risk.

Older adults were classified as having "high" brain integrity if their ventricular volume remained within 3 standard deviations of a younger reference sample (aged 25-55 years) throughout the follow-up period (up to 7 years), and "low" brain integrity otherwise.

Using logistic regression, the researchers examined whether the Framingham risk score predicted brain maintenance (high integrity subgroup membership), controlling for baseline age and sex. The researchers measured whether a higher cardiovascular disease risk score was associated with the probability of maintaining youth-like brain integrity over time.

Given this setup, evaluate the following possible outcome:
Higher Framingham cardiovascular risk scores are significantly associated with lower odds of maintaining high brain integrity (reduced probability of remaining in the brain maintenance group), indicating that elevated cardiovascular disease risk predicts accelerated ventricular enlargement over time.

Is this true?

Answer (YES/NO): YES